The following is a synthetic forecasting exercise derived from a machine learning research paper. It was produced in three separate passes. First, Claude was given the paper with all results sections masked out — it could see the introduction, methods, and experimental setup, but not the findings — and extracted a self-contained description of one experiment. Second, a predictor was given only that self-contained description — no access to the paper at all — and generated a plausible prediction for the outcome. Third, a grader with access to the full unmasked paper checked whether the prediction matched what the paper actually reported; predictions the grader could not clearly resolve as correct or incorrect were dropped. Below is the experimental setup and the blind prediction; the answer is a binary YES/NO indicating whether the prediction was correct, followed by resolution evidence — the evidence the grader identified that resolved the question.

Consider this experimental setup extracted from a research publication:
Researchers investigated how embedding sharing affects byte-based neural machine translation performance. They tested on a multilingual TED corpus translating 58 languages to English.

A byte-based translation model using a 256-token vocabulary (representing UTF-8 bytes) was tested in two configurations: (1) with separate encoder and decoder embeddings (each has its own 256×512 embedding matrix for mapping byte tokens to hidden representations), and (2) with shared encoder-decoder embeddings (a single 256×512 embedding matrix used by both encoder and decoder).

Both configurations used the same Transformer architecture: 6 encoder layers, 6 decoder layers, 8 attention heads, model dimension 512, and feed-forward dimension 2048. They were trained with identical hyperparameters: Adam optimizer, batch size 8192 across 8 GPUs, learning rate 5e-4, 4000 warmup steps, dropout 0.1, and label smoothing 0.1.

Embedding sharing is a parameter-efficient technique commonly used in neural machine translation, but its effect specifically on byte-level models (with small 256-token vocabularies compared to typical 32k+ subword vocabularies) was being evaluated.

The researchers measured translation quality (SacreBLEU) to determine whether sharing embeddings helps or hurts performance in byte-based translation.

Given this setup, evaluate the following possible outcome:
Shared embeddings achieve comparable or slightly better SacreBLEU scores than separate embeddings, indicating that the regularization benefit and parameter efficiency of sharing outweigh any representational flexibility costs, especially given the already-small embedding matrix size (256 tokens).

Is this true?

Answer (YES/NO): YES